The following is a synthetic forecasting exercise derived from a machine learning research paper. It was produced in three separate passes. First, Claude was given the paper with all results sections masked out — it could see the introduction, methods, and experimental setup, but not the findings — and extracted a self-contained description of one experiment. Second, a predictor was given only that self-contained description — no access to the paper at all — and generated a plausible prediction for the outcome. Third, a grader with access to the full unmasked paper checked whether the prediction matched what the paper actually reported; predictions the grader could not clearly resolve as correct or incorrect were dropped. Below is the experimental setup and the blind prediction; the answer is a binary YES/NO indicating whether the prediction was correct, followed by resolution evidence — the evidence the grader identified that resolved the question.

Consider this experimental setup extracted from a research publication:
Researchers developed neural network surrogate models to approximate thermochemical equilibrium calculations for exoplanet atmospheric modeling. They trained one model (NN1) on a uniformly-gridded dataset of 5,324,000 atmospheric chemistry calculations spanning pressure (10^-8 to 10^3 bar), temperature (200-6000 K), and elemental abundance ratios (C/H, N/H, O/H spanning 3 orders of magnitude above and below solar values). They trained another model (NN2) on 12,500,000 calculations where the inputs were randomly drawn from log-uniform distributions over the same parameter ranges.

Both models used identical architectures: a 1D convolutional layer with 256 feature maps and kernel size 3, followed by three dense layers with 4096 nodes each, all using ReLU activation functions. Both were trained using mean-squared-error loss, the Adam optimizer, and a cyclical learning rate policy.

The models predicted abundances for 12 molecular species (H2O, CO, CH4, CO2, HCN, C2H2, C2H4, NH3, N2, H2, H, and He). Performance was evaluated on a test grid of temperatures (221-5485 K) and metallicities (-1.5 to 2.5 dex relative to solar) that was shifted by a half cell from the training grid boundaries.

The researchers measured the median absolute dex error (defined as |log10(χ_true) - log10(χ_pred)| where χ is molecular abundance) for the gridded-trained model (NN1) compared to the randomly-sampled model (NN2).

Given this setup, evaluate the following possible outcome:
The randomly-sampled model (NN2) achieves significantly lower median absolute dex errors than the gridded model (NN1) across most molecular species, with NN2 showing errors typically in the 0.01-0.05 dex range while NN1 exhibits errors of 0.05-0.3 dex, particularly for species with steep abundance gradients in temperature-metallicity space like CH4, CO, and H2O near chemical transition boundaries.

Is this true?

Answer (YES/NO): NO